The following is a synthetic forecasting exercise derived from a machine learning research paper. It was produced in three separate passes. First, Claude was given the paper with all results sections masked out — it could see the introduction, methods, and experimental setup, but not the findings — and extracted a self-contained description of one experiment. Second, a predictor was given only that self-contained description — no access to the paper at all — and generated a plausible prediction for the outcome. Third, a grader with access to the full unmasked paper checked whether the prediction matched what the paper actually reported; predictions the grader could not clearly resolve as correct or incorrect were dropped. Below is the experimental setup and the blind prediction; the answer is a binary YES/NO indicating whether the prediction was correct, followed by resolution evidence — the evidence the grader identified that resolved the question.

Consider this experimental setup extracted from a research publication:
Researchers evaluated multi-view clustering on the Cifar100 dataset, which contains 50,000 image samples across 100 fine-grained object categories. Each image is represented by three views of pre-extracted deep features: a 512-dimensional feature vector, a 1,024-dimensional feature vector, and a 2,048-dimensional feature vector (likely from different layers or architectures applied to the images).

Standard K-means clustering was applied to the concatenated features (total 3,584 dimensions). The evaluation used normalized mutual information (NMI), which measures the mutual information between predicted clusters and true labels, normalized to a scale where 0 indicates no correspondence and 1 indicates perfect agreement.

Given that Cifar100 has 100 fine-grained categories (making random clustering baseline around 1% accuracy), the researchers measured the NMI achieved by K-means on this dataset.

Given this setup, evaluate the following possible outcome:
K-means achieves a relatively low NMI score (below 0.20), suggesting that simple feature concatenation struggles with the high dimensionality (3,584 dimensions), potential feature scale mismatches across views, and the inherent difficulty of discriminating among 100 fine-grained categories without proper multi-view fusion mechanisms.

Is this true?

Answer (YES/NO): NO